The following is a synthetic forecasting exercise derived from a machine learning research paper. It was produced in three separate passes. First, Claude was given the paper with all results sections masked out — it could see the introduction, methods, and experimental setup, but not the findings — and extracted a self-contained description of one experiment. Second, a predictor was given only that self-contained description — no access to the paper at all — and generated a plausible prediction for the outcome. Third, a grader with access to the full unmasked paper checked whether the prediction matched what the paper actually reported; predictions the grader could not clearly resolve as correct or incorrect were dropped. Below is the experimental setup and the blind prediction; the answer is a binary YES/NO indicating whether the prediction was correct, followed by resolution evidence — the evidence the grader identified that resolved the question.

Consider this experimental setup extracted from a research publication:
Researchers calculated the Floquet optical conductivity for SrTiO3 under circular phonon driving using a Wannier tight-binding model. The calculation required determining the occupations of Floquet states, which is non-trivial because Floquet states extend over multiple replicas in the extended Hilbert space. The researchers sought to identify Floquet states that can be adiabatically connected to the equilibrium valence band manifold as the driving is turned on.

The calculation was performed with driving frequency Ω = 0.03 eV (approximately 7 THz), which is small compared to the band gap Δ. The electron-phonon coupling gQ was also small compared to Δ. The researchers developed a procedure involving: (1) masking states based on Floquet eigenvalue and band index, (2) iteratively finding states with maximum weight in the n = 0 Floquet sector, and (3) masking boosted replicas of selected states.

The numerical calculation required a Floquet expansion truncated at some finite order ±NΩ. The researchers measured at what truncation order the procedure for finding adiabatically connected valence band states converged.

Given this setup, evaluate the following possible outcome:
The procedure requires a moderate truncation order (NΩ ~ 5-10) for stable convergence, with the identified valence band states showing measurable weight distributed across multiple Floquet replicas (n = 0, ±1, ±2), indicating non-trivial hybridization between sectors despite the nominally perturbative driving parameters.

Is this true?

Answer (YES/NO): NO